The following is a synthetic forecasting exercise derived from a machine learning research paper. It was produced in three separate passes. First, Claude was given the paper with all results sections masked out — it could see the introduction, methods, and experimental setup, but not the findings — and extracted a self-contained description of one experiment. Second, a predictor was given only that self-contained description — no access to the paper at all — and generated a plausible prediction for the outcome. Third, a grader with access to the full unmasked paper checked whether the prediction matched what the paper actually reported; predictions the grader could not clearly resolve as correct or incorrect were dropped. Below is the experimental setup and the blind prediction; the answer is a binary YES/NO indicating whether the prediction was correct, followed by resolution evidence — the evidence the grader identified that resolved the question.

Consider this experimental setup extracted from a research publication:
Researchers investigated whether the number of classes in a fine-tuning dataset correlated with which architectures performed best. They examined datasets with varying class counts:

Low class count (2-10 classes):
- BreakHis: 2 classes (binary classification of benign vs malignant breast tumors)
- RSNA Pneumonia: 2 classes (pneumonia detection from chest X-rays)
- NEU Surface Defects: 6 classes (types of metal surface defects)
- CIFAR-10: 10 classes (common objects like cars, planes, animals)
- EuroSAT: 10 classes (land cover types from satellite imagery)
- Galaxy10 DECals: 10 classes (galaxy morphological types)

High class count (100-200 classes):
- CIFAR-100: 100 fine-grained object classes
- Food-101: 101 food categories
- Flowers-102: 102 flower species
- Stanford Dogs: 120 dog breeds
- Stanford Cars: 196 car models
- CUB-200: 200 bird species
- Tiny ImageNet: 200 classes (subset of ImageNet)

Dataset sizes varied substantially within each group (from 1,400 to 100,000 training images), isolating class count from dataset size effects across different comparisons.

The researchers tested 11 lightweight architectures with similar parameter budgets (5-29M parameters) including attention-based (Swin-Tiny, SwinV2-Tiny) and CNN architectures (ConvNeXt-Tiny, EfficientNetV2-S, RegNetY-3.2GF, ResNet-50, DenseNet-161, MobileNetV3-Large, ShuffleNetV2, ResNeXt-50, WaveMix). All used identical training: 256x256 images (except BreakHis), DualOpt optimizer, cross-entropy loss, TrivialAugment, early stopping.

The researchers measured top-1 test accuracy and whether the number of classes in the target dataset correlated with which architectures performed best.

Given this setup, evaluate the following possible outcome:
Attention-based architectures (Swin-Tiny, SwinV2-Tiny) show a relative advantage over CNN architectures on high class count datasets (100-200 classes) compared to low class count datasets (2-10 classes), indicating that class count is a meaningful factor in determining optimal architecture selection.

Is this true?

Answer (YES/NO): NO